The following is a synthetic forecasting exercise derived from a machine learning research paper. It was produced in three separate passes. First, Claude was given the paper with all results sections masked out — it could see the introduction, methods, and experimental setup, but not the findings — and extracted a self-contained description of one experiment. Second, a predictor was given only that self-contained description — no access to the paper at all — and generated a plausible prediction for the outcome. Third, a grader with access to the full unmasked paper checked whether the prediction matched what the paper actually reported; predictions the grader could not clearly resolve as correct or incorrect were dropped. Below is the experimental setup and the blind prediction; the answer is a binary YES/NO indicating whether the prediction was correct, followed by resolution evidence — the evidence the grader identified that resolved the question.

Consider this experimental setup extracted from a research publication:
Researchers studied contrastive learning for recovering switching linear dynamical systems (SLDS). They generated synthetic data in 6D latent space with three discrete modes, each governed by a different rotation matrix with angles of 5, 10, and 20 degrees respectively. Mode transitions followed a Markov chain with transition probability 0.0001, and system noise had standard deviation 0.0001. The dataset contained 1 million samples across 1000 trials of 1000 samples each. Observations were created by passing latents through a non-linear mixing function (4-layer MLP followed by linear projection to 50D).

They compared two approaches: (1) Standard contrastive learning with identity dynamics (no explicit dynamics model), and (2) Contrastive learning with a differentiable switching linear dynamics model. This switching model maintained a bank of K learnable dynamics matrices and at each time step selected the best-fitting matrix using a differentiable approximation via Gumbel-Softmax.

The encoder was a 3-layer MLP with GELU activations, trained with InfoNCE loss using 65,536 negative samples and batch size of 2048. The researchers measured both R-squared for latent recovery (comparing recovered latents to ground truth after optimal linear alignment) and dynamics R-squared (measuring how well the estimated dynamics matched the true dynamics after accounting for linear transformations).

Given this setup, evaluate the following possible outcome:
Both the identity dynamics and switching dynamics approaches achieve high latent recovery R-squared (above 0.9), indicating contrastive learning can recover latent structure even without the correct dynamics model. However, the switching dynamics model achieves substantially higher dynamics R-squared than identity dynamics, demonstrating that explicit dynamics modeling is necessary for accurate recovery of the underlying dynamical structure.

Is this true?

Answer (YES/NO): NO